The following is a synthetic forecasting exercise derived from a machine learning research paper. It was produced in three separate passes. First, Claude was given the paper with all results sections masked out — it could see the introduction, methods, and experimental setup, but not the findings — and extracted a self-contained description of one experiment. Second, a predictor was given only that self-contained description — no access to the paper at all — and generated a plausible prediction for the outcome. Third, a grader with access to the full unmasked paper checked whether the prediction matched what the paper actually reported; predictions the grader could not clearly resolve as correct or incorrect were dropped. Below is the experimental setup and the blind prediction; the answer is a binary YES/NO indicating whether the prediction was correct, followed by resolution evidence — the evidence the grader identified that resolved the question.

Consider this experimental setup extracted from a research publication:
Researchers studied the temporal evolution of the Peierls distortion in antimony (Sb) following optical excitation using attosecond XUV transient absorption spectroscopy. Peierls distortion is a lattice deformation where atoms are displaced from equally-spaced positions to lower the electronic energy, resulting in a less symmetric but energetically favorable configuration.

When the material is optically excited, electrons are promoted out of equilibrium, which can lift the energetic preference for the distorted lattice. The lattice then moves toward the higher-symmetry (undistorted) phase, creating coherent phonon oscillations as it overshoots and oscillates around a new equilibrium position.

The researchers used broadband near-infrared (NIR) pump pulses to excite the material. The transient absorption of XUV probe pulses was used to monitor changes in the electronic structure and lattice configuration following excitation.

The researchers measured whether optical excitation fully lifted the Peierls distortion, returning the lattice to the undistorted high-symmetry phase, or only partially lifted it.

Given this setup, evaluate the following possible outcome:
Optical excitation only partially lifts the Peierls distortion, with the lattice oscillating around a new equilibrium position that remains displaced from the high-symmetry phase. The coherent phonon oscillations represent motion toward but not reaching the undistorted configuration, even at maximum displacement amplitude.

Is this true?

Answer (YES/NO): YES